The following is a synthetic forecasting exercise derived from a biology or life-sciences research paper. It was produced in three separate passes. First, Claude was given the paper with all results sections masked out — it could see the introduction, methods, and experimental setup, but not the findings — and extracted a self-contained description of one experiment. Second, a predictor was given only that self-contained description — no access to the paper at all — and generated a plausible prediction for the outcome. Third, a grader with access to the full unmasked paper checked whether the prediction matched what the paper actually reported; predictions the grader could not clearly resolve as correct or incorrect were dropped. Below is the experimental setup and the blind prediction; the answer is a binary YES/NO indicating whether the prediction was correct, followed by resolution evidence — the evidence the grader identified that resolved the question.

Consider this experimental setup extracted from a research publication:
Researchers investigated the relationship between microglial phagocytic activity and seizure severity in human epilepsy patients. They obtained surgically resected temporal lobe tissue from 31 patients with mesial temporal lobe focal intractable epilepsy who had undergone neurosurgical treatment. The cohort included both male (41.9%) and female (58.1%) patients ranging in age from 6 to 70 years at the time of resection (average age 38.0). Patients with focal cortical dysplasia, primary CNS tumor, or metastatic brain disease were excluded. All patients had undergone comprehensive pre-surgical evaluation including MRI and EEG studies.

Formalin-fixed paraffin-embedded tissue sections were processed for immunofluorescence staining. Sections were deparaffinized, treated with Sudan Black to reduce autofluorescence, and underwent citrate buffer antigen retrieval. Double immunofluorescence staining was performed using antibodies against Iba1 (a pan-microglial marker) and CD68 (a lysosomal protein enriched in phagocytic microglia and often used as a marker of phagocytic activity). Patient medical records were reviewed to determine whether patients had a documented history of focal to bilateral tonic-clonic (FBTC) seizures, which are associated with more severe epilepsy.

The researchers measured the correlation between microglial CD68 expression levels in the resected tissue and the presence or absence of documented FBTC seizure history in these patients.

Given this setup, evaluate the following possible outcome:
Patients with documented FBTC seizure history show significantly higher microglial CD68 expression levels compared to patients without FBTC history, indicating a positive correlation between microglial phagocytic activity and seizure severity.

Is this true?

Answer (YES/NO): NO